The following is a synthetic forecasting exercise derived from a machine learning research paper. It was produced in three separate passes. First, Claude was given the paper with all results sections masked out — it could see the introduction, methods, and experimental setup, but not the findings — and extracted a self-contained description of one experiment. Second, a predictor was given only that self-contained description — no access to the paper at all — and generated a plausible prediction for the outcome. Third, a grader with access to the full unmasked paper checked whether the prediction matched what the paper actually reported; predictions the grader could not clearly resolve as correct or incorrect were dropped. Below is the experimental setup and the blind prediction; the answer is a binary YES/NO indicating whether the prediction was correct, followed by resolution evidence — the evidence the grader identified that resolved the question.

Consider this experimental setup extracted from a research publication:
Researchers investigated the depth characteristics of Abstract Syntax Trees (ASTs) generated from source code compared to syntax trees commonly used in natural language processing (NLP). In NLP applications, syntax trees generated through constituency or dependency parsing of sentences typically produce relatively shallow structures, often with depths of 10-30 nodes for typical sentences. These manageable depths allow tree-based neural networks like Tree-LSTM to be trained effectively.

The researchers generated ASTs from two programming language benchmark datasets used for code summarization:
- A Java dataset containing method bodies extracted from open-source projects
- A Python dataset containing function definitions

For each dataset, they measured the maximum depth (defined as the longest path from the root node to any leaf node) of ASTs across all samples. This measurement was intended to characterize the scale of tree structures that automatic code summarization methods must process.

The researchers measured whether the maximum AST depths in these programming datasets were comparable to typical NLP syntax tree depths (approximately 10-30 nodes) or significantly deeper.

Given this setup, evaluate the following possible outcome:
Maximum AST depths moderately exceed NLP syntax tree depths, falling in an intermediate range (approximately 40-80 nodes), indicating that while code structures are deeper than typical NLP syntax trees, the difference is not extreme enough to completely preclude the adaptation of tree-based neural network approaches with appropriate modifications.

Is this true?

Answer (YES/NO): NO